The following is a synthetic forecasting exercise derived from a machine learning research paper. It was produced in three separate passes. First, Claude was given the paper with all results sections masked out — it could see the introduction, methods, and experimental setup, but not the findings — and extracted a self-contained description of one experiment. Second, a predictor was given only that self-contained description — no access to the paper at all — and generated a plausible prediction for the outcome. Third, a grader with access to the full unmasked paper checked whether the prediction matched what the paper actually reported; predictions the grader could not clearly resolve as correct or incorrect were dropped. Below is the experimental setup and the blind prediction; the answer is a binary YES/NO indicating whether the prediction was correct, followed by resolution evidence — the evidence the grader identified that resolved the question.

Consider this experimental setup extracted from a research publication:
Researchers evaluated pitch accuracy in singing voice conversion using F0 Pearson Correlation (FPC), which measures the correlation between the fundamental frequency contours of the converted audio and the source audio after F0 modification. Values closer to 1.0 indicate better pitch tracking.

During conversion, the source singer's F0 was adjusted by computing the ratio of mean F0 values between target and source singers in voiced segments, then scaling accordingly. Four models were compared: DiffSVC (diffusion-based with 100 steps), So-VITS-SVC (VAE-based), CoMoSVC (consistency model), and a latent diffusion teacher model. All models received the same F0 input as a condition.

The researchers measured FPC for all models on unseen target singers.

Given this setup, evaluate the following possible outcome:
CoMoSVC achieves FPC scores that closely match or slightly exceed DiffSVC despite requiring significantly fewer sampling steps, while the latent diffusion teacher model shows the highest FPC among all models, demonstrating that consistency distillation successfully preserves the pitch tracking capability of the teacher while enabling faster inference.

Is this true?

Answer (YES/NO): NO